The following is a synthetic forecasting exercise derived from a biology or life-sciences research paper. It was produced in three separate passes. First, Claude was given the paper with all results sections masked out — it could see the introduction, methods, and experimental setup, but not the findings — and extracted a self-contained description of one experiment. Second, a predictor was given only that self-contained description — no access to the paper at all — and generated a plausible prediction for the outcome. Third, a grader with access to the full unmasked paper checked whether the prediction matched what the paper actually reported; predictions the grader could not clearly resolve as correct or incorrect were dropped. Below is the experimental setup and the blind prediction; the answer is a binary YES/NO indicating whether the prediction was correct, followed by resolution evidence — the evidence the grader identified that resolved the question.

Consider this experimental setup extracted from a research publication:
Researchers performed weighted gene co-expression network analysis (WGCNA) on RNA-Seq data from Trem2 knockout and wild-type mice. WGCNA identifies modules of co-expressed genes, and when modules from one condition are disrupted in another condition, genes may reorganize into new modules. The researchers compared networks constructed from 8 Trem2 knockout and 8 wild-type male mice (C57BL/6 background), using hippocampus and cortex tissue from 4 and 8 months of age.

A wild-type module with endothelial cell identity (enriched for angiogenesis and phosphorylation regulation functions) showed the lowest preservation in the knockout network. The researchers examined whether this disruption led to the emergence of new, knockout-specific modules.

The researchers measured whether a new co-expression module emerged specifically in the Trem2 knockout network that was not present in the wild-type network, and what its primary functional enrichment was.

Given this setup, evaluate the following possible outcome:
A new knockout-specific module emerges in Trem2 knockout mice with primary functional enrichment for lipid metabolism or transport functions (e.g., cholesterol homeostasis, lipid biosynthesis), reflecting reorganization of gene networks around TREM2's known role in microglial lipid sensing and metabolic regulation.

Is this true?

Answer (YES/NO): NO